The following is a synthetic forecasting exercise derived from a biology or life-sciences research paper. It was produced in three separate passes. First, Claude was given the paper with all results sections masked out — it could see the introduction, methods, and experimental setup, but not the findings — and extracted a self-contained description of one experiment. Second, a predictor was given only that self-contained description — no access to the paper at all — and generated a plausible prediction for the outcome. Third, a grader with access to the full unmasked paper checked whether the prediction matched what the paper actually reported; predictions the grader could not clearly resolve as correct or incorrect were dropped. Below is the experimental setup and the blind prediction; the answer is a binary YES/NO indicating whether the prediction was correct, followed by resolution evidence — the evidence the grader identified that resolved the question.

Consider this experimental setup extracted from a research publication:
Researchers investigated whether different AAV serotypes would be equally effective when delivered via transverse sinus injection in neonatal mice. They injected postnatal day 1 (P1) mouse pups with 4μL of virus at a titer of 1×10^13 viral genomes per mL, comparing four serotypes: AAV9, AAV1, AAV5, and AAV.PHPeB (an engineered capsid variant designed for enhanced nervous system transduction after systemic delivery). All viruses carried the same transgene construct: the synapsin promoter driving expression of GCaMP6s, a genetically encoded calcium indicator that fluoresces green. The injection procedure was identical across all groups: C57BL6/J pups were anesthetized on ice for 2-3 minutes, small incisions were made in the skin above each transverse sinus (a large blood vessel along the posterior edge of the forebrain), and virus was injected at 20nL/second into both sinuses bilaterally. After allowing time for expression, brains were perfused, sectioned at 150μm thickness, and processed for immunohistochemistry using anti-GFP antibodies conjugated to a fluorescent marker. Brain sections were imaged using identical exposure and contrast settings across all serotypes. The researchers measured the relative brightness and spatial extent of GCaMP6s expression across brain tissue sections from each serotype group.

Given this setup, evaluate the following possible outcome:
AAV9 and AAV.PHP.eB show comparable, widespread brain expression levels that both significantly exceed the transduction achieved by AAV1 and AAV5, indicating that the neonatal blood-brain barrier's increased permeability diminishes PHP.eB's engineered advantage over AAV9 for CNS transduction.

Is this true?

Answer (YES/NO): NO